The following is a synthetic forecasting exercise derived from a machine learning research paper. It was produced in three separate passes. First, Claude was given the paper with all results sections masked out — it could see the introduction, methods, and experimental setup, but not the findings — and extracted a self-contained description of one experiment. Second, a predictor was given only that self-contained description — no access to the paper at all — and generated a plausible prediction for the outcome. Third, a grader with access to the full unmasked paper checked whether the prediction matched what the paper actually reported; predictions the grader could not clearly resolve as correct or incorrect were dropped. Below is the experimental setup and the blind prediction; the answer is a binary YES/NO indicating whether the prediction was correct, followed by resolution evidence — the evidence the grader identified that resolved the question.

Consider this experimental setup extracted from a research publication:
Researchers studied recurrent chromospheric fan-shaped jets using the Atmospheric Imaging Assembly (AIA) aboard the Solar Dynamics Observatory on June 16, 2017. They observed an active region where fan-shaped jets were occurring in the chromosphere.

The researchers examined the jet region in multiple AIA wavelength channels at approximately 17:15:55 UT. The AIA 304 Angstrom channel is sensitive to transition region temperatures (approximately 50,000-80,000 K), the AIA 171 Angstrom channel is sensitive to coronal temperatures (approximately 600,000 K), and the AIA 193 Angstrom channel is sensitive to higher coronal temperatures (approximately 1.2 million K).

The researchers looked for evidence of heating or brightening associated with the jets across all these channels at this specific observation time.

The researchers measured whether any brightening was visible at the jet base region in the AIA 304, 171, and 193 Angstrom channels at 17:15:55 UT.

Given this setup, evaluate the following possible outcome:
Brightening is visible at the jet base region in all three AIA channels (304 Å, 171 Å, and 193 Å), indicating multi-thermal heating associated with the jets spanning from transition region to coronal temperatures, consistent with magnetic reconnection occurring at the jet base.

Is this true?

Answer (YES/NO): NO